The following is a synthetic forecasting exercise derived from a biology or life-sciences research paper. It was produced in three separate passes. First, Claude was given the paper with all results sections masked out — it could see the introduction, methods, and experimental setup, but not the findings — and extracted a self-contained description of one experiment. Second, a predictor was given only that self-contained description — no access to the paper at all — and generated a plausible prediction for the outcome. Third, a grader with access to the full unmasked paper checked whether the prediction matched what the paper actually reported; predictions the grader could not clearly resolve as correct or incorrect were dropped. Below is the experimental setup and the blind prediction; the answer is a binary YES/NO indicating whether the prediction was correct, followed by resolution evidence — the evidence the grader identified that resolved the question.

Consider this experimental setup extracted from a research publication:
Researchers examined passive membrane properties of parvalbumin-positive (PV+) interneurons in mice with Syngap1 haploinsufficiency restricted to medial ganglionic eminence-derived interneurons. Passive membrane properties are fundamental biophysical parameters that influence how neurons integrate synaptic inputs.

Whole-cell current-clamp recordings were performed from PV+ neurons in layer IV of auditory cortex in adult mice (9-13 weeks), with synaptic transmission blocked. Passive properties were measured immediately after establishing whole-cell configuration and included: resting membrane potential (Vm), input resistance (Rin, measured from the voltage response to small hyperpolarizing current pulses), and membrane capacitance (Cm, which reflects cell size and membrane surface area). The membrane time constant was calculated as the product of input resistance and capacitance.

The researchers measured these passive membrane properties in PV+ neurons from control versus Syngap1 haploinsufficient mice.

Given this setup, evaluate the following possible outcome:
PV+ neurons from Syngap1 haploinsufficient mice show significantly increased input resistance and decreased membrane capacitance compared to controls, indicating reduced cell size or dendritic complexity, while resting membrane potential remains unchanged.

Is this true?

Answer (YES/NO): NO